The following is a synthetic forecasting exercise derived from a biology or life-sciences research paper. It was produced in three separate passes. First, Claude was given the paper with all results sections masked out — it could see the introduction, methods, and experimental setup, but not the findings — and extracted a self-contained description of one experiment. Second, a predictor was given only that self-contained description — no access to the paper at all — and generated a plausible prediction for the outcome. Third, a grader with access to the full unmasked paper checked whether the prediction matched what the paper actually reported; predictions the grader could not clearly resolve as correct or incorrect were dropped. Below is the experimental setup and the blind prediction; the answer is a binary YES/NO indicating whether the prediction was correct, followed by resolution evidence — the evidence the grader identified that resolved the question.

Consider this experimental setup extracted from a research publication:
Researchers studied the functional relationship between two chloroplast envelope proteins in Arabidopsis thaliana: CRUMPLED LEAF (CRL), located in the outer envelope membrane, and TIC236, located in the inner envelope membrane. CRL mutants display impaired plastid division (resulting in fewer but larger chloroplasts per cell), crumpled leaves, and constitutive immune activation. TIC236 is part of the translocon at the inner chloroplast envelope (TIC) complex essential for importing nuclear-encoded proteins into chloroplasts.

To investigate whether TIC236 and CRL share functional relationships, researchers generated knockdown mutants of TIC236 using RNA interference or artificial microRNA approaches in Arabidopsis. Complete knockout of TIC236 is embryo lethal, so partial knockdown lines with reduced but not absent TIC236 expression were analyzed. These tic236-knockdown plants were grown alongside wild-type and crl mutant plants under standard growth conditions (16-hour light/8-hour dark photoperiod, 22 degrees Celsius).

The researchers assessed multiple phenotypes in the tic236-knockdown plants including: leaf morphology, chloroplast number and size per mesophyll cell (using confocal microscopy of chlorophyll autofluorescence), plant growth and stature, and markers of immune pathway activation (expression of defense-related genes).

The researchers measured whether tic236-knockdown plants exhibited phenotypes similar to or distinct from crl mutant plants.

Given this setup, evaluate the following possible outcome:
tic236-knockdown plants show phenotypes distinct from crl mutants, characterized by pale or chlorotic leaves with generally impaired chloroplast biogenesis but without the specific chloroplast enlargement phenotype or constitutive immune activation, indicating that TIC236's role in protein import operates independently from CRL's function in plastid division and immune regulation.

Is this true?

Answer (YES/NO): NO